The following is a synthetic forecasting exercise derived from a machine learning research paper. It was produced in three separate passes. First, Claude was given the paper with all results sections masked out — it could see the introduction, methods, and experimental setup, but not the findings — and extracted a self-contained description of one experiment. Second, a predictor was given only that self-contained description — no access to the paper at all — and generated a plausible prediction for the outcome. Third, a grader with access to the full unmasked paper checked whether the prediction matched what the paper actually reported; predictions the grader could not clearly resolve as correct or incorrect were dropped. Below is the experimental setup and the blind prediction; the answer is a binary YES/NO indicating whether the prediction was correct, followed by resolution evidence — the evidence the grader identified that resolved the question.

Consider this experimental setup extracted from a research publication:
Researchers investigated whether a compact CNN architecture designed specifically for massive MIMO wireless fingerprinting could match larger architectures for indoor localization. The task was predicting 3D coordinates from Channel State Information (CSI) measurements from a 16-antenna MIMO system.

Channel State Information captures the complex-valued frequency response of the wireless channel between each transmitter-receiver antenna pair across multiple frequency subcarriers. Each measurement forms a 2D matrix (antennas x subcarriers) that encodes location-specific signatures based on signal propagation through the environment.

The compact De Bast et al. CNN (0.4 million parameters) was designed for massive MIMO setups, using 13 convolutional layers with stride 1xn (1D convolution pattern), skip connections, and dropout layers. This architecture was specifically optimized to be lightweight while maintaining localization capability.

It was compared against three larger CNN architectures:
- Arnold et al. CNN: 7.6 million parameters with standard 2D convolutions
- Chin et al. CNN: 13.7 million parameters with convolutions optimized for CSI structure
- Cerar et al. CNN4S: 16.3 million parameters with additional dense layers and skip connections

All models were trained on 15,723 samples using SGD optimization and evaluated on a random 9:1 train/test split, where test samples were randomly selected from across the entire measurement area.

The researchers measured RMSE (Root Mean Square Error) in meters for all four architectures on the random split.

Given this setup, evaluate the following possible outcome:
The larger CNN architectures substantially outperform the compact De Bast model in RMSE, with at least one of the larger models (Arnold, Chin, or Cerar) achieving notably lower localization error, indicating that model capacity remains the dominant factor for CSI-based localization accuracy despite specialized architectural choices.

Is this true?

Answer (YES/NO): NO